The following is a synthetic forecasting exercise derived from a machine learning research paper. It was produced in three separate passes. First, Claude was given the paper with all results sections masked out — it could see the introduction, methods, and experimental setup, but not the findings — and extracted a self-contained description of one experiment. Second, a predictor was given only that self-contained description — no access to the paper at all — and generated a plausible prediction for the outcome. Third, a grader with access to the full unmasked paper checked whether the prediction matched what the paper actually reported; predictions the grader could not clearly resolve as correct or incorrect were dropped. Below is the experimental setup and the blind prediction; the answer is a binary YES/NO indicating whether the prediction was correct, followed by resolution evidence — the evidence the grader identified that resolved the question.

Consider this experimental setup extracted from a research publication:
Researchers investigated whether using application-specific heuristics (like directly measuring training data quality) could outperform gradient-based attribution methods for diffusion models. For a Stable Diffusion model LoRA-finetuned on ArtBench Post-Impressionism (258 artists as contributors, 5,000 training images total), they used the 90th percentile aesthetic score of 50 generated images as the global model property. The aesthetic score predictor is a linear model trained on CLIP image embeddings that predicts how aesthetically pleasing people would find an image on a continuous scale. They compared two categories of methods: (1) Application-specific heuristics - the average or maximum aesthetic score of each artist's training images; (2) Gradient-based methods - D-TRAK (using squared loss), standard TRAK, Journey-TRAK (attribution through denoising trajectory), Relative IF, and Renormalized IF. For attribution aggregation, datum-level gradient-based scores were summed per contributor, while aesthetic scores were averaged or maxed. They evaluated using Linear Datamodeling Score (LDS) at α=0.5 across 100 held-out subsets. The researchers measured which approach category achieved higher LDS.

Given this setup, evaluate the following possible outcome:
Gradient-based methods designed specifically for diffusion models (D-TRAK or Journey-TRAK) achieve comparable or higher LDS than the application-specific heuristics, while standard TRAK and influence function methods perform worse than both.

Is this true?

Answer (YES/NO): NO